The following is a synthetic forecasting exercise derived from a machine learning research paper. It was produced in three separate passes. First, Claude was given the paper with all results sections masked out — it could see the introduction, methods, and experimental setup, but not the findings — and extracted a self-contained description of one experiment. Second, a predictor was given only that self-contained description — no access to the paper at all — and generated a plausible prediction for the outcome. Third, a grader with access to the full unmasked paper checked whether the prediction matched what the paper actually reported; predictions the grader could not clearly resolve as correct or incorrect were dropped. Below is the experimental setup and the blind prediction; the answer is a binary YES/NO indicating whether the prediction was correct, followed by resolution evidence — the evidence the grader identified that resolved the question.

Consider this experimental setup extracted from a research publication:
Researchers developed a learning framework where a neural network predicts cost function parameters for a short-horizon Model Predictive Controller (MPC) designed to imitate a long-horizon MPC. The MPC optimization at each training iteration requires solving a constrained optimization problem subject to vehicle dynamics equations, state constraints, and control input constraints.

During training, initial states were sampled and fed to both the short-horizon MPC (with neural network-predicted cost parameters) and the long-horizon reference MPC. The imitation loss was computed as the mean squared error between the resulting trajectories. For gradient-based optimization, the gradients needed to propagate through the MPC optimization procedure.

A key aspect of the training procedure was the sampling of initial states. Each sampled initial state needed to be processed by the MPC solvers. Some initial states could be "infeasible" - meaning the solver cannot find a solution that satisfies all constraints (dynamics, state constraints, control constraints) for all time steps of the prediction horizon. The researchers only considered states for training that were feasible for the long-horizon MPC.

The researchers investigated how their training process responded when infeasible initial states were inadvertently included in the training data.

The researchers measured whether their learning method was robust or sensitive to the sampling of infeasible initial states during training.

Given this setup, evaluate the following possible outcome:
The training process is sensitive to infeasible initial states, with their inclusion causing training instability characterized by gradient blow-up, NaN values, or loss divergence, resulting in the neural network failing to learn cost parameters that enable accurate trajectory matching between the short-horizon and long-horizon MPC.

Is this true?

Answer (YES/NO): NO